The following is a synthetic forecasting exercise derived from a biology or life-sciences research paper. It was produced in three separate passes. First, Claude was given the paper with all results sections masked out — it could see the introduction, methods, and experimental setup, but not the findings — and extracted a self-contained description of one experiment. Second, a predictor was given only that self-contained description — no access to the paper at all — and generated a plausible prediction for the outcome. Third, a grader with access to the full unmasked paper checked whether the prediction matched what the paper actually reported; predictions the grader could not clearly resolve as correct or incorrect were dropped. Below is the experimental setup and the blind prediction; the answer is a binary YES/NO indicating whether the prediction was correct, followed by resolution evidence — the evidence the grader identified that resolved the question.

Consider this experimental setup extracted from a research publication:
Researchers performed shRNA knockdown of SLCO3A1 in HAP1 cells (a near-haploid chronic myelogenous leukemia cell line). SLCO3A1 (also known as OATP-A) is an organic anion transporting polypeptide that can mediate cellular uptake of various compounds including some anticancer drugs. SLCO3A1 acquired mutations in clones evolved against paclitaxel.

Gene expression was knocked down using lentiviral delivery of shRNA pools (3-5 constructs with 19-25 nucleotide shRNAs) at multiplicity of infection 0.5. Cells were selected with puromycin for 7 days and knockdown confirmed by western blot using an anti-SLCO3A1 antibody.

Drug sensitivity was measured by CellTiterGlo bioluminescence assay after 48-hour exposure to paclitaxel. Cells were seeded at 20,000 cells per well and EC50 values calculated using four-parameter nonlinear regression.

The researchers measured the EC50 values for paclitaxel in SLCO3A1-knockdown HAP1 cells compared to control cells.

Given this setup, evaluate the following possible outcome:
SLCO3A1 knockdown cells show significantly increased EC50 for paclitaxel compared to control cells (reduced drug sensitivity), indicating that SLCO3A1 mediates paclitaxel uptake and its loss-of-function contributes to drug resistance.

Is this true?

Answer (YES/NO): YES